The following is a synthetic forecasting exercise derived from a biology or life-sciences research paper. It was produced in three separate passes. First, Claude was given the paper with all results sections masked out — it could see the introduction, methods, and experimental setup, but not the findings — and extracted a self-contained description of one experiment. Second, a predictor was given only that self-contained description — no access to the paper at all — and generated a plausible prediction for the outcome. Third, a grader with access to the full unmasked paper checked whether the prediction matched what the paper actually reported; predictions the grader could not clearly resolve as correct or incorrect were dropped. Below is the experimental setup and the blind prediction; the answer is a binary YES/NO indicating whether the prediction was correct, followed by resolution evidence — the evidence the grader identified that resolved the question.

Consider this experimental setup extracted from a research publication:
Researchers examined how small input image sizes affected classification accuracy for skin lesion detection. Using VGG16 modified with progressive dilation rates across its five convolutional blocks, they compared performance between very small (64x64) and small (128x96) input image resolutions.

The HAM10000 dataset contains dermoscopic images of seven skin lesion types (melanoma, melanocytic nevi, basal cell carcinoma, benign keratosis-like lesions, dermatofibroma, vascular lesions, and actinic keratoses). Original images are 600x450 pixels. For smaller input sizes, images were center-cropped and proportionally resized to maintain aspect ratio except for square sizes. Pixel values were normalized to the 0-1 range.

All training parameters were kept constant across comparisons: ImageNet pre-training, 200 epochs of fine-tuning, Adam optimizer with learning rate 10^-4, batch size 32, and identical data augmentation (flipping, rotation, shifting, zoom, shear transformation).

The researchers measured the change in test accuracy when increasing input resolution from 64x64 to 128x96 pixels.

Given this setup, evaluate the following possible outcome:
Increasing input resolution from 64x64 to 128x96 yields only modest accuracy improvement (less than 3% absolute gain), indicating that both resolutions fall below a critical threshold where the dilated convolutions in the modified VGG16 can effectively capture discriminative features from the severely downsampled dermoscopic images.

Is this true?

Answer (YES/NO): NO